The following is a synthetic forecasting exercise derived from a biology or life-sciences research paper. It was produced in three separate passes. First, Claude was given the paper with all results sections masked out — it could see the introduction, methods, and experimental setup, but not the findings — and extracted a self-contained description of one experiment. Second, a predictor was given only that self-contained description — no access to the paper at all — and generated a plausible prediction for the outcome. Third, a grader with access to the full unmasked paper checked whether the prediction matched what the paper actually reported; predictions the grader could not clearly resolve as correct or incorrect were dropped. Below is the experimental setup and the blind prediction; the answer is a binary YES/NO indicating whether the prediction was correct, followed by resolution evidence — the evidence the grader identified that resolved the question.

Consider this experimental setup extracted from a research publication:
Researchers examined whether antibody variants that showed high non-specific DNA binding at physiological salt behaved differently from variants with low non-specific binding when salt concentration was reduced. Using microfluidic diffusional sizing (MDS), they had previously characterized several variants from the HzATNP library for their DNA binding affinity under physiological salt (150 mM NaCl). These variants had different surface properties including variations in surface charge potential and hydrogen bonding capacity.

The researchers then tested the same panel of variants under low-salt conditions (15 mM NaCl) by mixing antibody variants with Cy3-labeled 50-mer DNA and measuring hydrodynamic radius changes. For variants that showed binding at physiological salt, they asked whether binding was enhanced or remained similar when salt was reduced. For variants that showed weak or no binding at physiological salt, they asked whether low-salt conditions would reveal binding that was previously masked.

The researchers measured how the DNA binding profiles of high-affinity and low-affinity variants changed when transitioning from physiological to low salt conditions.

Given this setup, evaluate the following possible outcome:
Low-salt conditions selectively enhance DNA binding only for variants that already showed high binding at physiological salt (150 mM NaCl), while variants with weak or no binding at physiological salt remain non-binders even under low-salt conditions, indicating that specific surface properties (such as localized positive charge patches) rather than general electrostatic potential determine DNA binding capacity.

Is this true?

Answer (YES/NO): NO